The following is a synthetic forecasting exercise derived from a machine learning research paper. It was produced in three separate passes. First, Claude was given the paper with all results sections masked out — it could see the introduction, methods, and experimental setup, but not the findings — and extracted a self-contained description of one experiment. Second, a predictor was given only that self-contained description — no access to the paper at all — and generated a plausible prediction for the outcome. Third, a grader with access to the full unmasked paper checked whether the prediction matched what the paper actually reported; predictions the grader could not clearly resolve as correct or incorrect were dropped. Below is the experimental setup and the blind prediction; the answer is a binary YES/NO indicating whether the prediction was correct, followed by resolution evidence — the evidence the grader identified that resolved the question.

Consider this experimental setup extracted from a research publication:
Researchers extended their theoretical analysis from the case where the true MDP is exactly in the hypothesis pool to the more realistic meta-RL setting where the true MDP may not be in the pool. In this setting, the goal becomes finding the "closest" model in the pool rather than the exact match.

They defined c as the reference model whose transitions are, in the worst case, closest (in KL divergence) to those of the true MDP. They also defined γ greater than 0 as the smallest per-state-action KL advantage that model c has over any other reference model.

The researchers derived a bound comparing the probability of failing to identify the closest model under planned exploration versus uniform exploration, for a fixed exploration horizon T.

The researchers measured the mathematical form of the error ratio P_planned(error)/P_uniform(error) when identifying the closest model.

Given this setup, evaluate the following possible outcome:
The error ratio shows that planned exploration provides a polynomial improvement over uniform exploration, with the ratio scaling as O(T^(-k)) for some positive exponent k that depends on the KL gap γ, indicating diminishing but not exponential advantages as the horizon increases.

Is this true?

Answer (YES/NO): NO